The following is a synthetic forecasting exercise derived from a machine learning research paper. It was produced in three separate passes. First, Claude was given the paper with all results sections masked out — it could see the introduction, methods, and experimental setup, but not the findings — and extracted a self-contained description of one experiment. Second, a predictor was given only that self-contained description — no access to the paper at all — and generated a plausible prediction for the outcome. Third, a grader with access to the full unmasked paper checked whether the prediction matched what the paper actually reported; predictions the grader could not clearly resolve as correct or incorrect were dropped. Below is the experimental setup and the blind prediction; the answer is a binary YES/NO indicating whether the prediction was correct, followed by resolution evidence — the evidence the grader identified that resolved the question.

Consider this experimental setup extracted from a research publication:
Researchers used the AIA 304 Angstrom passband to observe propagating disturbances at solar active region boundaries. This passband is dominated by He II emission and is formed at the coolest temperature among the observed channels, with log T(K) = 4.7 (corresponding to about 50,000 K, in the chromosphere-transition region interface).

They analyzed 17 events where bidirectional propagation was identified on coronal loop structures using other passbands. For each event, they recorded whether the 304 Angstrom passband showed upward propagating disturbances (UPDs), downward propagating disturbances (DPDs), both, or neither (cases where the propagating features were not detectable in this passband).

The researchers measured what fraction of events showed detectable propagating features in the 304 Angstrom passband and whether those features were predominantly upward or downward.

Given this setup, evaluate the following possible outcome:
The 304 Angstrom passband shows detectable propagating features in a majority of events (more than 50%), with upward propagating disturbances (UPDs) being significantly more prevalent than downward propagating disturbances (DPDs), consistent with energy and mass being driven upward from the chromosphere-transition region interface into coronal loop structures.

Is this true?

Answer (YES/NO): NO